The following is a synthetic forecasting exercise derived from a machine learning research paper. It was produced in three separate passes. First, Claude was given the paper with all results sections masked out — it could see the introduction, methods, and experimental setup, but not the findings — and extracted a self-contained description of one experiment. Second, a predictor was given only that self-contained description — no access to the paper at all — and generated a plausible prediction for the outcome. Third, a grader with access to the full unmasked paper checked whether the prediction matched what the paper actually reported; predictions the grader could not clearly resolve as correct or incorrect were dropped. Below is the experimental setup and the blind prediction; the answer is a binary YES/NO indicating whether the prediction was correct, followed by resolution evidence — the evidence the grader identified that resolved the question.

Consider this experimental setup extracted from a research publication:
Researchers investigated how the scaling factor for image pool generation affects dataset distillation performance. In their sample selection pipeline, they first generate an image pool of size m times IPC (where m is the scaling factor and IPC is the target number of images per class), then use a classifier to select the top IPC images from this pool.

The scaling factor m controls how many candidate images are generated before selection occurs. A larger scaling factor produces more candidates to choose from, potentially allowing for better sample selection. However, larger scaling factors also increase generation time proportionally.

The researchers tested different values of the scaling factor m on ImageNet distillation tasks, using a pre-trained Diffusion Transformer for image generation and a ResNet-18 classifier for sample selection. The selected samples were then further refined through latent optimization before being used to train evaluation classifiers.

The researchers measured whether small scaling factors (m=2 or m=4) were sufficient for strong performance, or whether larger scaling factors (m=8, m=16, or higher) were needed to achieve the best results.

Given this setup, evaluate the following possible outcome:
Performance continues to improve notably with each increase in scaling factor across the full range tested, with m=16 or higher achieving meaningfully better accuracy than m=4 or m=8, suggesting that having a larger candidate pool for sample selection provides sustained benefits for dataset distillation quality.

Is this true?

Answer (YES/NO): NO